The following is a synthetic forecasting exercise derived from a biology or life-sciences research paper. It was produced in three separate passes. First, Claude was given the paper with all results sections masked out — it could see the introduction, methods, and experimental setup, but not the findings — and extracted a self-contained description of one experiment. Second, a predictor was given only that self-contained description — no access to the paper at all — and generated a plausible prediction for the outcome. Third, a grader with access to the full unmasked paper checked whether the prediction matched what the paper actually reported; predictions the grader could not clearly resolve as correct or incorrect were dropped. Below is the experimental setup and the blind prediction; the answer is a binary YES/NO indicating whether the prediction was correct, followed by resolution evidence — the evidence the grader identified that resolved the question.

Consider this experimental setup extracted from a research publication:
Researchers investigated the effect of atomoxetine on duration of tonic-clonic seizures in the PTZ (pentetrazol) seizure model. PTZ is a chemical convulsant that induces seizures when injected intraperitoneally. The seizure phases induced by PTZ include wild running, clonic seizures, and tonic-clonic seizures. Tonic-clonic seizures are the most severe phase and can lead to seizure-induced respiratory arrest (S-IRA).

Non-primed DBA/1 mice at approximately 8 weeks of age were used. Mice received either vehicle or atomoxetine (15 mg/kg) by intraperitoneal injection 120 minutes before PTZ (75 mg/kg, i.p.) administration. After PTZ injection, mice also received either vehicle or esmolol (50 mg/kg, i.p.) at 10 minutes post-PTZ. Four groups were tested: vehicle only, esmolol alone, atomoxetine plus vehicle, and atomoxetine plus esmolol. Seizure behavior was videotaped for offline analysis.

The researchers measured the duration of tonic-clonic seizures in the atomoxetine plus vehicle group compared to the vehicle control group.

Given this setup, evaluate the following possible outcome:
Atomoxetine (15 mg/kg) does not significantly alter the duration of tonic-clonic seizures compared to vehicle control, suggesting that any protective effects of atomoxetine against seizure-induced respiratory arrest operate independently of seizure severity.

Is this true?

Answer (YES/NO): NO